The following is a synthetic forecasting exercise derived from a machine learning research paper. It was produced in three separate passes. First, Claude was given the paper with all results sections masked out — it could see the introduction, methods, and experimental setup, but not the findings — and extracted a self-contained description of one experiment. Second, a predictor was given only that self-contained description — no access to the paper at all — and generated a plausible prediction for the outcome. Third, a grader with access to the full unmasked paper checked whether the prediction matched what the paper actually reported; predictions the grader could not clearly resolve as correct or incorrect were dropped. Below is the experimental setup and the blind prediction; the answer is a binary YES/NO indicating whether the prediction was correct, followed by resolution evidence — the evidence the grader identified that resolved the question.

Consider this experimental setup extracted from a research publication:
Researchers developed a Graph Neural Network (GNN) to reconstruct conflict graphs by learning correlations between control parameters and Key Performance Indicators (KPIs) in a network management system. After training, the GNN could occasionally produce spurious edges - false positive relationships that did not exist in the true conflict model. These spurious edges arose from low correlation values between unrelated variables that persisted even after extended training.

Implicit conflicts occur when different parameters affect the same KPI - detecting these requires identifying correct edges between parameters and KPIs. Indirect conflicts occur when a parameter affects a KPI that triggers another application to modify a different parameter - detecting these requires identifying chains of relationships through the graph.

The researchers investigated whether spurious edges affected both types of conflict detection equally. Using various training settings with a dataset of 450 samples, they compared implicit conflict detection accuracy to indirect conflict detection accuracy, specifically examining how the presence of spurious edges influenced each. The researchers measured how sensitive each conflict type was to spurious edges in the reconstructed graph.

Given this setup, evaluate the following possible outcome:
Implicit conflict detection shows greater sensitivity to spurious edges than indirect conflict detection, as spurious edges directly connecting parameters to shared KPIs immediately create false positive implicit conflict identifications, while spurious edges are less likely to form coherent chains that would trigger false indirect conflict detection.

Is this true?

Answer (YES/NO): YES